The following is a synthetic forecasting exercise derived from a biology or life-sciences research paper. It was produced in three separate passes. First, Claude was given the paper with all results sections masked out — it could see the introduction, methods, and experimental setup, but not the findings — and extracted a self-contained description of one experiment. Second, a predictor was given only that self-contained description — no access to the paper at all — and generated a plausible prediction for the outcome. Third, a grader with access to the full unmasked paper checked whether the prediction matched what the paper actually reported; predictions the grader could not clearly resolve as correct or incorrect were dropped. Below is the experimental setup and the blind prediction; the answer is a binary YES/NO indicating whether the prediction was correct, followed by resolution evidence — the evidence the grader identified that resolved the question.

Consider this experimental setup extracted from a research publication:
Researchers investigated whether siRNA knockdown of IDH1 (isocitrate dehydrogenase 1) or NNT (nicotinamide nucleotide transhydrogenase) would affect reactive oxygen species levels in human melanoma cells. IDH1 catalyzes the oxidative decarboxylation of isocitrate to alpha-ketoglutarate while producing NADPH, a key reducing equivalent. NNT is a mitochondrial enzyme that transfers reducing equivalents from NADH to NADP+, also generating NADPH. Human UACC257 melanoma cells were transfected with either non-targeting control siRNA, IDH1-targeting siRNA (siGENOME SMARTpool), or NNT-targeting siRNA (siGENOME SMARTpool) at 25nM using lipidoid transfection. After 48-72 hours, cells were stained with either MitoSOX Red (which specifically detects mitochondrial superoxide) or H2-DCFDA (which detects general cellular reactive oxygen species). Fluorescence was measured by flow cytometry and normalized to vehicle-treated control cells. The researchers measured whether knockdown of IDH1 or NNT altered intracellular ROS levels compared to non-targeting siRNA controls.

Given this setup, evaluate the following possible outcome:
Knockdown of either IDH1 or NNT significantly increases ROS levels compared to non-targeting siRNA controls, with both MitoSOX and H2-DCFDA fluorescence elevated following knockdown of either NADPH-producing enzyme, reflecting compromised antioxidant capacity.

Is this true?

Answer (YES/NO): NO